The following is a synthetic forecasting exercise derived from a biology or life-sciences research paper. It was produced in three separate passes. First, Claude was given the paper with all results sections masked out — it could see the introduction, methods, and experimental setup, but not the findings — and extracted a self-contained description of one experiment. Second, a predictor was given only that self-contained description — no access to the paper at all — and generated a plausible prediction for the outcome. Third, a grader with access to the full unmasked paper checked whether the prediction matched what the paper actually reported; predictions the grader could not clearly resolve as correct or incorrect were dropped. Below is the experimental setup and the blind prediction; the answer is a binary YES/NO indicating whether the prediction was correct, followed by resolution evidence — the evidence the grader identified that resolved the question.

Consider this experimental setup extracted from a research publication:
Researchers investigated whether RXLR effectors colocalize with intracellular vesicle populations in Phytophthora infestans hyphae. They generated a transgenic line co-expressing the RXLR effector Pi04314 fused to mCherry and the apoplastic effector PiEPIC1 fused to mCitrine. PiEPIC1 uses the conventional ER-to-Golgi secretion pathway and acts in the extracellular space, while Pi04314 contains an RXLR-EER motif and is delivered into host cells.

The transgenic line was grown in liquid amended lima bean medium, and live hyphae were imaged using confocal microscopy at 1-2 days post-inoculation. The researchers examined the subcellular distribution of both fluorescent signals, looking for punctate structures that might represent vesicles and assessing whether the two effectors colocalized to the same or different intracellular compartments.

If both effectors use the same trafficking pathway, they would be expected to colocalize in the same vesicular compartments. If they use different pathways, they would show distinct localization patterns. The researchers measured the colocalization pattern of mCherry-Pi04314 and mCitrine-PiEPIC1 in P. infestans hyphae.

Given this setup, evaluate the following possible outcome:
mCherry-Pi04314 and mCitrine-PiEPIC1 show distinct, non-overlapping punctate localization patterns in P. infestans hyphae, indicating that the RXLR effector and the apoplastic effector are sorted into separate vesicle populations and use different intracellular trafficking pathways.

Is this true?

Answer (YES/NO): YES